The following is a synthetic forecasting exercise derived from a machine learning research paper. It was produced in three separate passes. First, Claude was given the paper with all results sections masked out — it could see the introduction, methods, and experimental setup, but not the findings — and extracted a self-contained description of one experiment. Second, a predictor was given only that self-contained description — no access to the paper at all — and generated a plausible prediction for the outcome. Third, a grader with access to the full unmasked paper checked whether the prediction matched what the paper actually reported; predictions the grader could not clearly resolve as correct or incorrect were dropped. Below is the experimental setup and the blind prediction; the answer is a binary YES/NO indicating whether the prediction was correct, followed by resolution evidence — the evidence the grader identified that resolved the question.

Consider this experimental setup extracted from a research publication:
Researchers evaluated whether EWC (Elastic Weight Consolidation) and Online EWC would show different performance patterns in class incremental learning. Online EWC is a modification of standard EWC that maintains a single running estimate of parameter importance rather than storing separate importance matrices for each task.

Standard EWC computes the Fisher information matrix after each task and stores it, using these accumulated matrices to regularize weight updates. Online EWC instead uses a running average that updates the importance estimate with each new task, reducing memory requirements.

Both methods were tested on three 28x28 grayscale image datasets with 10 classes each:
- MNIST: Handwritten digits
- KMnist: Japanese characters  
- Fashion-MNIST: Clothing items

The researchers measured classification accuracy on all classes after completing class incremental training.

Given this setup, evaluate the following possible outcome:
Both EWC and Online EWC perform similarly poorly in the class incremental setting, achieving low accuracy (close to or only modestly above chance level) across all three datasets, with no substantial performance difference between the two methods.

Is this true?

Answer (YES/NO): YES